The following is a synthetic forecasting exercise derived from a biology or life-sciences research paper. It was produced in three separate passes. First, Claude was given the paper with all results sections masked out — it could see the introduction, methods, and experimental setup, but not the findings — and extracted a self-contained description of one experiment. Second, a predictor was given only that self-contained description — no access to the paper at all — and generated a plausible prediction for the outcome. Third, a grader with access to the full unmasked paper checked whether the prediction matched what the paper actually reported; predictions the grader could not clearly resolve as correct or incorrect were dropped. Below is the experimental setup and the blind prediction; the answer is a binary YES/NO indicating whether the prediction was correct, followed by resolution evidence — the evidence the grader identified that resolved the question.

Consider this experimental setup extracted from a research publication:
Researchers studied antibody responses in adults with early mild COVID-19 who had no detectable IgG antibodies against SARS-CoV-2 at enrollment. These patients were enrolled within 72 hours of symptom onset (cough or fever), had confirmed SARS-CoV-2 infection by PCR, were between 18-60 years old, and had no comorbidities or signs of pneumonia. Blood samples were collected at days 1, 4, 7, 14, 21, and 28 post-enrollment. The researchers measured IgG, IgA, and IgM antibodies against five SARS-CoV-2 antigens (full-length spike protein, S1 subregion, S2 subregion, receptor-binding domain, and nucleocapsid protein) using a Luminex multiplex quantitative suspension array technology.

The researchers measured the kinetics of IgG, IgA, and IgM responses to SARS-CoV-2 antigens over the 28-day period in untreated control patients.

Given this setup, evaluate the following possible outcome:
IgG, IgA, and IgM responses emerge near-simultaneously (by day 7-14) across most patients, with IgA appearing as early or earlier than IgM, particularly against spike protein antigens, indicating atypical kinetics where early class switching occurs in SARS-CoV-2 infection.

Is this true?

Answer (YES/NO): YES